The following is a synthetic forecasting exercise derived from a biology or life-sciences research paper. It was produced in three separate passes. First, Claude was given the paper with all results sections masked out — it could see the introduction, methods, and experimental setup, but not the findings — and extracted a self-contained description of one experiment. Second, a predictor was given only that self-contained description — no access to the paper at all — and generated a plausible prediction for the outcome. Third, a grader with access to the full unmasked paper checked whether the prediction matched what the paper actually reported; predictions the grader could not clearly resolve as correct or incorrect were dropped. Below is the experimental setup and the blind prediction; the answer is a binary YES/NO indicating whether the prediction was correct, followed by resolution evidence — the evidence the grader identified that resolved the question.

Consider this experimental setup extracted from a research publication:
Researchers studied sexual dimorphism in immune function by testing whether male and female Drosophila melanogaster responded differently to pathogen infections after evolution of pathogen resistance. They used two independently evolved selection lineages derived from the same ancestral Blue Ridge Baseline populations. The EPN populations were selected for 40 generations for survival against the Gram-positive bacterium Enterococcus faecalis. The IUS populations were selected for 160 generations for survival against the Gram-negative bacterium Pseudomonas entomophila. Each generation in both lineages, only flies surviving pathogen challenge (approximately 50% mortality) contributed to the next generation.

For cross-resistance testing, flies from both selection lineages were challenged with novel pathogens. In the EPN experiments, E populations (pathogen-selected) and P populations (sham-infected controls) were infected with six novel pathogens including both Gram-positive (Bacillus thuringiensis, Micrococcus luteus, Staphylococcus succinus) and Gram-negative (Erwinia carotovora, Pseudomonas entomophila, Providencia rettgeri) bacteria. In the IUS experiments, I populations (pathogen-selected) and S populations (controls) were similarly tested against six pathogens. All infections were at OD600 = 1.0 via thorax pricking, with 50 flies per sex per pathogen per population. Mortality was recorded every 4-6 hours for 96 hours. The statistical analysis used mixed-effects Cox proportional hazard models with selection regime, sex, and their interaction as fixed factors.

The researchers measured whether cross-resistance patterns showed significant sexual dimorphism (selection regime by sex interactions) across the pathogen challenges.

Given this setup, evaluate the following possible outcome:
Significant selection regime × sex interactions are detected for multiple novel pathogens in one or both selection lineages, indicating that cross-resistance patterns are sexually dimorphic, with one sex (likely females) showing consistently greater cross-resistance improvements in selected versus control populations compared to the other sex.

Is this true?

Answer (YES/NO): NO